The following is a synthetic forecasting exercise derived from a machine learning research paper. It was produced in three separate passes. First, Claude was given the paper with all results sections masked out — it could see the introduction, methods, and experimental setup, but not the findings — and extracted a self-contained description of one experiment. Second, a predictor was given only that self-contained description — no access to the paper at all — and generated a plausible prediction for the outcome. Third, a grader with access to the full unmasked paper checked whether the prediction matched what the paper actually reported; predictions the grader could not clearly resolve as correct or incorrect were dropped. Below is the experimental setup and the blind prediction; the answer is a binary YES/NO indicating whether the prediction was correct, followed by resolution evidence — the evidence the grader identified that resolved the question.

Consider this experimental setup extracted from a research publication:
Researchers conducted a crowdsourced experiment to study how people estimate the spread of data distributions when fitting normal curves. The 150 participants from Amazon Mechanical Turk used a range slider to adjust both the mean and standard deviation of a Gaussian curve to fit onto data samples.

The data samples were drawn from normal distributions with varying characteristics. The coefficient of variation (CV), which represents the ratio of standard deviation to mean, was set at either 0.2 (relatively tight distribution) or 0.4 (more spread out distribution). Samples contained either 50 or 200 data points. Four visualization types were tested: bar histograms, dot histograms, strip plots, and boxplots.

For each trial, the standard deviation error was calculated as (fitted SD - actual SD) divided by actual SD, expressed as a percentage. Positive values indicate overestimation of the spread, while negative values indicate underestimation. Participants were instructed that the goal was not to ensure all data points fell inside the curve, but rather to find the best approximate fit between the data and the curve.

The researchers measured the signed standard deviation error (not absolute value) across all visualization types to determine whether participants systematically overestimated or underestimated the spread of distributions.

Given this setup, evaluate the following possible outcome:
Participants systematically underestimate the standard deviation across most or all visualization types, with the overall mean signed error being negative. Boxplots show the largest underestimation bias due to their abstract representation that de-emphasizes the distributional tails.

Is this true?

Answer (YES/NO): NO